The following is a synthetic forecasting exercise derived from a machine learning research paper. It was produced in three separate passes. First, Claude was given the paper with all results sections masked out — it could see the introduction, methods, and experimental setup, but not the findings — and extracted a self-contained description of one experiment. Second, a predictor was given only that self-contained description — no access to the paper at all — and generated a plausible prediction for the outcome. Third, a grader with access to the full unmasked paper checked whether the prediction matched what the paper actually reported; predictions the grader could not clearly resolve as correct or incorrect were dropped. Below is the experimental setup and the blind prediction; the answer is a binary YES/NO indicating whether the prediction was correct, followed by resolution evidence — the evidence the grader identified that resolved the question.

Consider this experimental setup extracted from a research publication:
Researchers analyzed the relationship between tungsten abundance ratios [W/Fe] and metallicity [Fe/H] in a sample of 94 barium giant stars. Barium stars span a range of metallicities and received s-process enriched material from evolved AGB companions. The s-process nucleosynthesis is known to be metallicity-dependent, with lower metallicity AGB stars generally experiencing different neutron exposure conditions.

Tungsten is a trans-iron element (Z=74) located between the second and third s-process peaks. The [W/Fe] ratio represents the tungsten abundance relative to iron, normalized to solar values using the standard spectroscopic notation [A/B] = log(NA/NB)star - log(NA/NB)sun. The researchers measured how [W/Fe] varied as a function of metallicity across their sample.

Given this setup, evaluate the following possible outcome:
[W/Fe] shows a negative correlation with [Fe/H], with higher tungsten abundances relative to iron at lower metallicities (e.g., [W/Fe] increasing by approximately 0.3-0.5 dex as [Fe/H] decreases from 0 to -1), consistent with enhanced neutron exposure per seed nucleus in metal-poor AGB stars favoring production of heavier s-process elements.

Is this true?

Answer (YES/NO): NO